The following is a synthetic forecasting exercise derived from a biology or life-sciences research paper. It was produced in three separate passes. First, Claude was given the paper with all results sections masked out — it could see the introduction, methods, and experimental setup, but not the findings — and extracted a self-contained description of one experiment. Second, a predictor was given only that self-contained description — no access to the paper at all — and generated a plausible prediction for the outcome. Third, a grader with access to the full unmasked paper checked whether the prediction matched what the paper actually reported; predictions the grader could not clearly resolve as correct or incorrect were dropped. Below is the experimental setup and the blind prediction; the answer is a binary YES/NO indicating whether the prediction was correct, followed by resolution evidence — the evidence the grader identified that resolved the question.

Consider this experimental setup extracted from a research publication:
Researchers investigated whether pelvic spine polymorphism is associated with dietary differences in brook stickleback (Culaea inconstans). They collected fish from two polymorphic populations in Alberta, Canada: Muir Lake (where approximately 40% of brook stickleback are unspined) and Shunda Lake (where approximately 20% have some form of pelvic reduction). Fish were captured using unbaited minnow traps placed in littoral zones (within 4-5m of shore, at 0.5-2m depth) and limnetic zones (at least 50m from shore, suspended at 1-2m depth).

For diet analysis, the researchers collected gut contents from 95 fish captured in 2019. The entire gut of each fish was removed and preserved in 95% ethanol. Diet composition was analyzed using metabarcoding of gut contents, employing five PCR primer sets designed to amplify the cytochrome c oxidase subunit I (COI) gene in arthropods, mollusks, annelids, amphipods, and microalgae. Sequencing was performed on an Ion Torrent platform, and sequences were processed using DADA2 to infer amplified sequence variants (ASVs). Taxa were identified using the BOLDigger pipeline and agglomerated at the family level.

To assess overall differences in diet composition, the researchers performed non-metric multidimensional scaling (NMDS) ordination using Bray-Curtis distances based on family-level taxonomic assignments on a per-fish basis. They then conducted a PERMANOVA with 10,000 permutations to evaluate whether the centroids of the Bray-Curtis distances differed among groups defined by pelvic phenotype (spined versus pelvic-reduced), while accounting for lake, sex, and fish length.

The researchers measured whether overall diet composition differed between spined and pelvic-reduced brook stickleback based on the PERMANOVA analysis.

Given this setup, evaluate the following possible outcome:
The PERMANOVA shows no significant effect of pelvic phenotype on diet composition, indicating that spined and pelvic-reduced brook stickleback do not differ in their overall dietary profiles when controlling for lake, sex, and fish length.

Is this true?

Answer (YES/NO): NO